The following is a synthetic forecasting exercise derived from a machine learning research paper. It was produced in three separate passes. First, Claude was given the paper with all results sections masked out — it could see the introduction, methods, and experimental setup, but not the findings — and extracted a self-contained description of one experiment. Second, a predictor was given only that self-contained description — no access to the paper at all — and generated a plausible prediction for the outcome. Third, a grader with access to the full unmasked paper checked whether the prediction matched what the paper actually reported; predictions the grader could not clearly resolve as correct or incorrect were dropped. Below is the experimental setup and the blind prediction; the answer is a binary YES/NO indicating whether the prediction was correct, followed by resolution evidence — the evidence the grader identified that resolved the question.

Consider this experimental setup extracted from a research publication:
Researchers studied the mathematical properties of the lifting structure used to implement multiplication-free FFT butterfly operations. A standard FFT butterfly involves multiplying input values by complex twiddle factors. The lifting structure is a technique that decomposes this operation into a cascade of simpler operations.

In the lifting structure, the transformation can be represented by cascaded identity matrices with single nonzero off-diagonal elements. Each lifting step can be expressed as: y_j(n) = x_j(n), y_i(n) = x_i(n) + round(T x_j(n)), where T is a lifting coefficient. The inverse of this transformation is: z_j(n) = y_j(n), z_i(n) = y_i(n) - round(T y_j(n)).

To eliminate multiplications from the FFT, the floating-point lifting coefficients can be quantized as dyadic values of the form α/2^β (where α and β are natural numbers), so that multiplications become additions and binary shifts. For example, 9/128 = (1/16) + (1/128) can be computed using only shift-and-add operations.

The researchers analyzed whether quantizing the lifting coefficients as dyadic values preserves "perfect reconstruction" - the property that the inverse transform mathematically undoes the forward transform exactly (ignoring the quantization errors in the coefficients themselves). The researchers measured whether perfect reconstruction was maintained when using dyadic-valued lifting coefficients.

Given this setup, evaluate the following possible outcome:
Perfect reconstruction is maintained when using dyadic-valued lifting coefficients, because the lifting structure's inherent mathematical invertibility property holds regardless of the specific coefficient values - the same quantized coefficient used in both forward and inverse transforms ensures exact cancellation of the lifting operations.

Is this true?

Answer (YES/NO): YES